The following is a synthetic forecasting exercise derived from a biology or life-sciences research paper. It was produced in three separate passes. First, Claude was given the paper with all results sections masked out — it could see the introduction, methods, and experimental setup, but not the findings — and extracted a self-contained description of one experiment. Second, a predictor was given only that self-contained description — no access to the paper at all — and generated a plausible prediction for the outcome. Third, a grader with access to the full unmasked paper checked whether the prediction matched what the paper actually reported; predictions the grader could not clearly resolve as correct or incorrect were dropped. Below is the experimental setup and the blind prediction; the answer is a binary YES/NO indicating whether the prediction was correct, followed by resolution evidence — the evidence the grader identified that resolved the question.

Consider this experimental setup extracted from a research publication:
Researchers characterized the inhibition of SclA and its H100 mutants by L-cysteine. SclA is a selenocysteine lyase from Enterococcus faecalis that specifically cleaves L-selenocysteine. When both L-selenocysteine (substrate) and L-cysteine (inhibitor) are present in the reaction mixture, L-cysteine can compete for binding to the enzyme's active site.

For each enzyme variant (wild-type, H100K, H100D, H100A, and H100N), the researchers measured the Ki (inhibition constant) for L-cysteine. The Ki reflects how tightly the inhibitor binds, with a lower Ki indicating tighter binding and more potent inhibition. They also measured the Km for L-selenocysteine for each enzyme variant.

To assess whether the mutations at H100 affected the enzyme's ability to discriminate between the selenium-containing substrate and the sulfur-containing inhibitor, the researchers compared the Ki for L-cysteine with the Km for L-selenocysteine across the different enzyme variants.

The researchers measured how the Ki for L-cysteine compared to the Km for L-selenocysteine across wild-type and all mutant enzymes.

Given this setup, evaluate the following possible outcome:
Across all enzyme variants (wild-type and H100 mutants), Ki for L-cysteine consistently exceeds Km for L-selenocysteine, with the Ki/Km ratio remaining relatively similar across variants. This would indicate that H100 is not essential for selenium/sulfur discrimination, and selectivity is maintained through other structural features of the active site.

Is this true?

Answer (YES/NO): NO